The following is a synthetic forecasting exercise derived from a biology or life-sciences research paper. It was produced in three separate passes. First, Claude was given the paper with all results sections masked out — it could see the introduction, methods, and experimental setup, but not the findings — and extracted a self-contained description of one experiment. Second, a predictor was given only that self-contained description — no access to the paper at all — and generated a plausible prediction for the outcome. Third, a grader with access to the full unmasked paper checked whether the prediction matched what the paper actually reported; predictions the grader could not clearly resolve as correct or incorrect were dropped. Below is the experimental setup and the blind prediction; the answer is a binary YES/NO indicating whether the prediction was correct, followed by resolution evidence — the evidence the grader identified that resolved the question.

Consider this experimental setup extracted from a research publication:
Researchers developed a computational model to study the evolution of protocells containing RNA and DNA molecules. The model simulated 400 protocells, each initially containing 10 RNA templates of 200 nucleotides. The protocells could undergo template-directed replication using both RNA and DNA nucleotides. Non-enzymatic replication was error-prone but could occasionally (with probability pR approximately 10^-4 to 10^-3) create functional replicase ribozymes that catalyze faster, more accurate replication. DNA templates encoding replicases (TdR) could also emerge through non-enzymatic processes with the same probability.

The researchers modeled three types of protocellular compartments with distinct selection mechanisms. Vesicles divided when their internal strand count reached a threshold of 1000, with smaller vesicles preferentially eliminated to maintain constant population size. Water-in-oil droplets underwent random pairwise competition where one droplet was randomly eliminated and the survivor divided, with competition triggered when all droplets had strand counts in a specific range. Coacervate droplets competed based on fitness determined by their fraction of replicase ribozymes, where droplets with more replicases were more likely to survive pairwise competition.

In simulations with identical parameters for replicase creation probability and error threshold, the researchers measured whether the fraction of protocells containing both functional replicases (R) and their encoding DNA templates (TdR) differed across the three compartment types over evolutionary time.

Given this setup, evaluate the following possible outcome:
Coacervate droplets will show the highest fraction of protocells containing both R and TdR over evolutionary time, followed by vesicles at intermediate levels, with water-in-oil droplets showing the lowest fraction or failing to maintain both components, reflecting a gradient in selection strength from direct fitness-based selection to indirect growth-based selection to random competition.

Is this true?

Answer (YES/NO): NO